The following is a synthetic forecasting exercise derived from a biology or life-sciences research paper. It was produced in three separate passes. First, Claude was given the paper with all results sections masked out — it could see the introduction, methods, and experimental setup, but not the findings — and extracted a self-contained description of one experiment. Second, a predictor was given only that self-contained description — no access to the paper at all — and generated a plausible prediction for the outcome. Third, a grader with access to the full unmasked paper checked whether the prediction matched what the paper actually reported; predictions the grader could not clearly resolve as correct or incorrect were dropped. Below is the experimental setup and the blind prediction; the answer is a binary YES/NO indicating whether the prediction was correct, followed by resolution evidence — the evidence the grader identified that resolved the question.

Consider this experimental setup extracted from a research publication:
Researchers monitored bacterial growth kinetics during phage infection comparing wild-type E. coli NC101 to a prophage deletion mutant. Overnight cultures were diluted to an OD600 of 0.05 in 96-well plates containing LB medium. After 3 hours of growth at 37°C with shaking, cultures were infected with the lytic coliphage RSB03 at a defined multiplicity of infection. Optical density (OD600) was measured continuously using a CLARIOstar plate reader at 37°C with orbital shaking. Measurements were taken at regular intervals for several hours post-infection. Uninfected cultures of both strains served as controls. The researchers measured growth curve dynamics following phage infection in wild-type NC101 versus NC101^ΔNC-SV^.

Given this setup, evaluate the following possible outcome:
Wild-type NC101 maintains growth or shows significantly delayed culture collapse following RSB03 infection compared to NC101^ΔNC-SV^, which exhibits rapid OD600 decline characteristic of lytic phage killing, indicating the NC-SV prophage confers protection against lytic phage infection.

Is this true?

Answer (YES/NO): YES